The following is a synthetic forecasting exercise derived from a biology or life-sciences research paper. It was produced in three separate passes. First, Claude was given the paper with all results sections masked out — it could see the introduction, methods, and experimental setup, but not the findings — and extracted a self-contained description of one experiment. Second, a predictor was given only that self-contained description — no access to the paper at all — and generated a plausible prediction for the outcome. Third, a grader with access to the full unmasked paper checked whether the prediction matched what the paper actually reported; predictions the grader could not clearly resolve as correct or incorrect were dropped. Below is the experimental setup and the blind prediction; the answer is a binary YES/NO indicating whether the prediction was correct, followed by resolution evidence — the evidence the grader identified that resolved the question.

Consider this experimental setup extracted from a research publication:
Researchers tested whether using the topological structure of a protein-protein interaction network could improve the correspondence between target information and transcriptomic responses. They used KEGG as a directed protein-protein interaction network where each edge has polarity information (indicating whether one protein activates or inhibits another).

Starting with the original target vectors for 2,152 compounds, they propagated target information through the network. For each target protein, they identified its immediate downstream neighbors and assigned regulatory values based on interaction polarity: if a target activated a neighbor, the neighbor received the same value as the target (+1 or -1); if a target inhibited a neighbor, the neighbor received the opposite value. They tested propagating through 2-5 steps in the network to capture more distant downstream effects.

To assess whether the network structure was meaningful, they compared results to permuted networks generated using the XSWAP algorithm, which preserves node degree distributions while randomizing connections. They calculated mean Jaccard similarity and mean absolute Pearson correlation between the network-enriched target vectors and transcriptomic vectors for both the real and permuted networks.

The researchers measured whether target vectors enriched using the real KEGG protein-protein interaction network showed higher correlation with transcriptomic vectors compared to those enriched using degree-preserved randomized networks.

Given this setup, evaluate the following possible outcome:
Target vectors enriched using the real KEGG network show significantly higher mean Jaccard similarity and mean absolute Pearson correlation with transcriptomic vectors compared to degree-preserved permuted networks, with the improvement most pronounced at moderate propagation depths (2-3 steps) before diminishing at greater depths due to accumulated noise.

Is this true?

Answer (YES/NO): NO